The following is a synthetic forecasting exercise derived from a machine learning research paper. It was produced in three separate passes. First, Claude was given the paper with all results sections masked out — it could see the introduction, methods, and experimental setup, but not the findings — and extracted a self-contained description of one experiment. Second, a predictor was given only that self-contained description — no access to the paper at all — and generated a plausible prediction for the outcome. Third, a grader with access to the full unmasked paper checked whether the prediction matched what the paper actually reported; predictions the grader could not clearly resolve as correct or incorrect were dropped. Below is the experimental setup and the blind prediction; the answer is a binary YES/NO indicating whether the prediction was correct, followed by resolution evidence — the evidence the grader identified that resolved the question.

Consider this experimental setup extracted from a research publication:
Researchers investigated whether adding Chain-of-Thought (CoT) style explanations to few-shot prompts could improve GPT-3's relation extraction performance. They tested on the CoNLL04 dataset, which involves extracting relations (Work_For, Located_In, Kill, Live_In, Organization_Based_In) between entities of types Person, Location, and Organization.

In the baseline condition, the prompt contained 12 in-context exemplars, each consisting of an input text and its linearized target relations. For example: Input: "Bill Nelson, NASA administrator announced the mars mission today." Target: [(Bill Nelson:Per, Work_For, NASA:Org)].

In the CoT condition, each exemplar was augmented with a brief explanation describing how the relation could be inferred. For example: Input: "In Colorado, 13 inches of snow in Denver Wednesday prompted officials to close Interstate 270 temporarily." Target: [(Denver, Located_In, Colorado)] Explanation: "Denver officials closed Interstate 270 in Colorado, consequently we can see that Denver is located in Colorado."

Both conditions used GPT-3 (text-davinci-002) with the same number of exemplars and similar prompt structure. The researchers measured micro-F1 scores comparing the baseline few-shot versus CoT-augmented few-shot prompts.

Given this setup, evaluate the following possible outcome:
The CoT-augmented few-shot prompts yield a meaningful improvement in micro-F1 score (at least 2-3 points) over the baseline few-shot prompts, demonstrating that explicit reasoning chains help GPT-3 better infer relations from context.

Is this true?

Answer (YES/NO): NO